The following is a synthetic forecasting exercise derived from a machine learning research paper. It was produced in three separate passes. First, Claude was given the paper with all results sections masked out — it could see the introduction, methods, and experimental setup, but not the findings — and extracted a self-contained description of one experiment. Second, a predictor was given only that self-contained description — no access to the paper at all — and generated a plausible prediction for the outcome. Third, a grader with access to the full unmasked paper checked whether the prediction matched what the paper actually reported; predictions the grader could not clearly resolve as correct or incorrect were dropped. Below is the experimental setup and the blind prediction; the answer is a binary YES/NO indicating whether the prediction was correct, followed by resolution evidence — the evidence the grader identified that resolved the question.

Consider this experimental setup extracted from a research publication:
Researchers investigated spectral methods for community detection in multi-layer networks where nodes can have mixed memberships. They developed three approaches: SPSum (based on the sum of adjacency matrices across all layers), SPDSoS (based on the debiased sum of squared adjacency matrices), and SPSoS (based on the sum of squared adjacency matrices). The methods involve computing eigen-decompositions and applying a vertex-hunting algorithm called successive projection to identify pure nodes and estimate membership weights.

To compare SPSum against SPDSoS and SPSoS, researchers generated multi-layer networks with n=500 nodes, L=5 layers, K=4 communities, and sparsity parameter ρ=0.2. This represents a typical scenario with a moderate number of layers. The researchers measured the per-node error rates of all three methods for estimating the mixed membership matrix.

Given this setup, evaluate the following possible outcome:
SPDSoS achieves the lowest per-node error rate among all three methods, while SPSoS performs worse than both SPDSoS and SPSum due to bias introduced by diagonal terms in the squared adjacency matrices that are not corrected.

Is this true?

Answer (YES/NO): NO